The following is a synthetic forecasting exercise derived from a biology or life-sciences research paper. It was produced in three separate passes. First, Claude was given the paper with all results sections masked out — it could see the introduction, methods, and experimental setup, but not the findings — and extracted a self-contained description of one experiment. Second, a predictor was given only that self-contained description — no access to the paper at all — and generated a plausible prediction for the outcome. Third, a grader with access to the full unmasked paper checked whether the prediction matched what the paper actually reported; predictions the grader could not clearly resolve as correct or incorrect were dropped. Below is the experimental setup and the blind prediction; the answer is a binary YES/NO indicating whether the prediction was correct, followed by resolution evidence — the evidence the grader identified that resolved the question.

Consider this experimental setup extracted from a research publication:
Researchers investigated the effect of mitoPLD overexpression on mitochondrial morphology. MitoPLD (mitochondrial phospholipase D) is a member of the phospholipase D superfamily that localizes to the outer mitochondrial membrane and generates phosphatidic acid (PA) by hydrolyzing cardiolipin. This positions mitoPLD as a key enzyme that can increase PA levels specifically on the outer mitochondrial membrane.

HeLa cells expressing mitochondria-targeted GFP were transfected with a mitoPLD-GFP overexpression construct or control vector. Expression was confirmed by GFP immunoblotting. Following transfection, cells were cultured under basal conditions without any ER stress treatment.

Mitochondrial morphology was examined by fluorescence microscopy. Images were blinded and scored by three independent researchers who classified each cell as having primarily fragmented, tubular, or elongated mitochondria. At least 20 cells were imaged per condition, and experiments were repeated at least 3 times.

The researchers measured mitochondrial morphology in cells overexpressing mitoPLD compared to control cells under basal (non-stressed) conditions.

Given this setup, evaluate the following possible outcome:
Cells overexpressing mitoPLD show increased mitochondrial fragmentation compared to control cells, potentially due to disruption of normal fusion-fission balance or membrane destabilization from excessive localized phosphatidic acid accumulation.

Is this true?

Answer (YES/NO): NO